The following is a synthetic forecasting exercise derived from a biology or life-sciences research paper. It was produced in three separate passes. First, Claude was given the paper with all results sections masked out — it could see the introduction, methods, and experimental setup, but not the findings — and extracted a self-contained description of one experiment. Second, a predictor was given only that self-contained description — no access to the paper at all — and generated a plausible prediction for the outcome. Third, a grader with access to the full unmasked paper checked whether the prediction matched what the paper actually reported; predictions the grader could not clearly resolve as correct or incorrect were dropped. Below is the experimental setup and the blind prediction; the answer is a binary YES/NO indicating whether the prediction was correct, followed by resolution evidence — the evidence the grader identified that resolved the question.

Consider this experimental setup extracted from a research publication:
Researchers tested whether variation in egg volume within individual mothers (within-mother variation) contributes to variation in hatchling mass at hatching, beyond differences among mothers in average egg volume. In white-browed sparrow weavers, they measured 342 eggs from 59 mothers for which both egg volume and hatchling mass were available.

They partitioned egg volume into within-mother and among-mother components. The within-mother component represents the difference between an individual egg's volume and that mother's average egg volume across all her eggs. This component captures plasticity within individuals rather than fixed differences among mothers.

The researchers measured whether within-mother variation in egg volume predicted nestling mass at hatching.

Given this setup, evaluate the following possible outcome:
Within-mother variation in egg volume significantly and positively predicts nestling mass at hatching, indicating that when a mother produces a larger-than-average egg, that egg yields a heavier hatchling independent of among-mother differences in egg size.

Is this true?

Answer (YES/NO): YES